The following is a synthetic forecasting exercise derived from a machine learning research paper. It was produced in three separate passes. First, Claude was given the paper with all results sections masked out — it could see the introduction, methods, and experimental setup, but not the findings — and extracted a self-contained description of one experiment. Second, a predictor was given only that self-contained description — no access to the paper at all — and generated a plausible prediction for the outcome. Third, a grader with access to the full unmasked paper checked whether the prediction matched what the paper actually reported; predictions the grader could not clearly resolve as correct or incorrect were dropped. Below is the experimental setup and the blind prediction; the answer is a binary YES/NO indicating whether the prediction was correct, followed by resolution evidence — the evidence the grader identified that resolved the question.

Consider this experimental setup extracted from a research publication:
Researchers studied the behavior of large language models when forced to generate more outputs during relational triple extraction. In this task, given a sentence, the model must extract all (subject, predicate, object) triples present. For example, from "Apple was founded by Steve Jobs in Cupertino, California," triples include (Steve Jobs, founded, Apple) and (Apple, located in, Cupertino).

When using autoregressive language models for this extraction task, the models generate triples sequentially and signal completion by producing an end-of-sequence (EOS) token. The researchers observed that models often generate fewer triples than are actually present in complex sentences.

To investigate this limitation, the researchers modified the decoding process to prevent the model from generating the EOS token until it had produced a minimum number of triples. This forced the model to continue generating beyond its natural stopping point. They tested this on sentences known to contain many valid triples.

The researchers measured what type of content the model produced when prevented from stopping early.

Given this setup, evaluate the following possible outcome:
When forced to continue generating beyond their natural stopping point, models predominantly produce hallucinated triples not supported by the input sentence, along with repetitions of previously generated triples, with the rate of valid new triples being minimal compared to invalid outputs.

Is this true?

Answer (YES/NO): NO